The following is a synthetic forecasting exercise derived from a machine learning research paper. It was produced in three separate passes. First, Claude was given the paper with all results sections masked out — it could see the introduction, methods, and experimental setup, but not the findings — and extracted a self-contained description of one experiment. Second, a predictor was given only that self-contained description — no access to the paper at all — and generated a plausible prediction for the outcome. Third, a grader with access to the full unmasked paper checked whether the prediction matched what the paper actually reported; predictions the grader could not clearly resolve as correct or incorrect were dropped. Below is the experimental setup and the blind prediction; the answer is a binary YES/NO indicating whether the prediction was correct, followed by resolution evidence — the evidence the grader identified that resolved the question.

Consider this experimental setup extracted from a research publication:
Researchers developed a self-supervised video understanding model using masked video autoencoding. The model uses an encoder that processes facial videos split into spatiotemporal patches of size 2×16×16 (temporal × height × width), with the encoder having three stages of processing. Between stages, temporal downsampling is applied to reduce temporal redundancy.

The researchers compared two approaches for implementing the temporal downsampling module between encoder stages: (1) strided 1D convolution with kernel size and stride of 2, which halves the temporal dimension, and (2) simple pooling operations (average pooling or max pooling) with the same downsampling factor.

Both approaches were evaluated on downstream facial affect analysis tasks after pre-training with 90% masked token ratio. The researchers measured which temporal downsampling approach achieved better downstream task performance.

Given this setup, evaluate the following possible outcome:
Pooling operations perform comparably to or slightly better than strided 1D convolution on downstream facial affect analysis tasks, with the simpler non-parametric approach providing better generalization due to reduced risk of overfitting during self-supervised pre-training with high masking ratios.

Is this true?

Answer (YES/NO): NO